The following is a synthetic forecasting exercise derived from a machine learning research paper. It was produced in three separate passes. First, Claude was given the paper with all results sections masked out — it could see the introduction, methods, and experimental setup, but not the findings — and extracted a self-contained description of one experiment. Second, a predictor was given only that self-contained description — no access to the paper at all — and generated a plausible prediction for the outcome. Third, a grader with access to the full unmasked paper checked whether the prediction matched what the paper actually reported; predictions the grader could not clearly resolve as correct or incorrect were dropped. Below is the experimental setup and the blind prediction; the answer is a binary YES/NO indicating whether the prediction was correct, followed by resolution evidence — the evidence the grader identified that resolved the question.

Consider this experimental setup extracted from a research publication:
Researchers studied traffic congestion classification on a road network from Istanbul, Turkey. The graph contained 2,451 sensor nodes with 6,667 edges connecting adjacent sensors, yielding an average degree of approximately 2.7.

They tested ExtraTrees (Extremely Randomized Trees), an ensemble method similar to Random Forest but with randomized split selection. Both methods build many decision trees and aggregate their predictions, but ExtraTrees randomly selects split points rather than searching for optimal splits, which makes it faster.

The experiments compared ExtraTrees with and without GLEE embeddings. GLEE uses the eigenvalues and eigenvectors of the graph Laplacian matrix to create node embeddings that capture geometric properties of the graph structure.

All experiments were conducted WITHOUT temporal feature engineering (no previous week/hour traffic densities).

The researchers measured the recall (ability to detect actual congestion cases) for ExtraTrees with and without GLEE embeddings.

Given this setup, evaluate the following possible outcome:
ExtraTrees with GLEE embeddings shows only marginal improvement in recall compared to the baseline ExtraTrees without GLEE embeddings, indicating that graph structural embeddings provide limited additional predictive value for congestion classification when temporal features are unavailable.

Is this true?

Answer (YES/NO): NO